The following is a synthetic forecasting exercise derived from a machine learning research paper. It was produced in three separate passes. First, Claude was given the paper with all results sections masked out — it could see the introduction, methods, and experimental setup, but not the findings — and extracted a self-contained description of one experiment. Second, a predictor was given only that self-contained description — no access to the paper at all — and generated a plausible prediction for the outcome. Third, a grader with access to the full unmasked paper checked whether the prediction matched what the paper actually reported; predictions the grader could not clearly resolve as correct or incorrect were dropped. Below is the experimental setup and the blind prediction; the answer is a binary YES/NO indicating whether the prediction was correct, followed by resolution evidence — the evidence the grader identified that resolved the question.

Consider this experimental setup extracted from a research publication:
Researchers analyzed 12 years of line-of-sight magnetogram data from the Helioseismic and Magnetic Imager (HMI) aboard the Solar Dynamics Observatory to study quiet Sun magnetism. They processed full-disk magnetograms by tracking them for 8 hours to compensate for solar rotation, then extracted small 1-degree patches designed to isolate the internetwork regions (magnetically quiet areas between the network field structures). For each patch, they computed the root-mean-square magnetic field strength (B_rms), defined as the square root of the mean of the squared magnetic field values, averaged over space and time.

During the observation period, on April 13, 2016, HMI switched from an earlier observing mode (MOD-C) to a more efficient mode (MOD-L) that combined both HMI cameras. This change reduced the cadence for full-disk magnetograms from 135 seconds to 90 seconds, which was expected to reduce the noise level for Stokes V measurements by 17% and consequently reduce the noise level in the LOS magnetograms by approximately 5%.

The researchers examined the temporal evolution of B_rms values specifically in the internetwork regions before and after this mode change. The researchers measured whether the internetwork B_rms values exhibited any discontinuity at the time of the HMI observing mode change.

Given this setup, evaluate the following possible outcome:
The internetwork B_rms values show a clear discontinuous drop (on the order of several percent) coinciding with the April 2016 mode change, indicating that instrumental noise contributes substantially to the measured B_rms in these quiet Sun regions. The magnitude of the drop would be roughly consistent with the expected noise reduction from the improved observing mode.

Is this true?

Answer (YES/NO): YES